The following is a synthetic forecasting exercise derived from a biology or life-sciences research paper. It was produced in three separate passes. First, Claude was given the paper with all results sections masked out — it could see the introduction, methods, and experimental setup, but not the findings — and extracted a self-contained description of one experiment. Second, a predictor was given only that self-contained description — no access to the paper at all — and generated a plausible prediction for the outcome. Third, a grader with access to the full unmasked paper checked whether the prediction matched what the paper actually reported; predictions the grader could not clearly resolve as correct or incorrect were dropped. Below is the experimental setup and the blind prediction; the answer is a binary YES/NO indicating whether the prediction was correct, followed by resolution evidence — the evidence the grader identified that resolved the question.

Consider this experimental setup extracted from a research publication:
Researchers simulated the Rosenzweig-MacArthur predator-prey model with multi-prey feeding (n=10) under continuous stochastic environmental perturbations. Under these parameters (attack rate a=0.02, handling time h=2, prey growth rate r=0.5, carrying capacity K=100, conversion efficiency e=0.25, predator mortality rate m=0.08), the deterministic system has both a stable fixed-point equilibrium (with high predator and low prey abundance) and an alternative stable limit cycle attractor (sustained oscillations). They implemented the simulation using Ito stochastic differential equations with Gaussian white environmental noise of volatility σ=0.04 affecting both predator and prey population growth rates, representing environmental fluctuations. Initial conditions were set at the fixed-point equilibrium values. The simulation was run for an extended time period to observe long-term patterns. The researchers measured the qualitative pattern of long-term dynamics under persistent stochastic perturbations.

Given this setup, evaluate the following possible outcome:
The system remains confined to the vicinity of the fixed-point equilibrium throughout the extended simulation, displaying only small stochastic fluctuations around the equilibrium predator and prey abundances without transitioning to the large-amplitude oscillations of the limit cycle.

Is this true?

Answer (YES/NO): NO